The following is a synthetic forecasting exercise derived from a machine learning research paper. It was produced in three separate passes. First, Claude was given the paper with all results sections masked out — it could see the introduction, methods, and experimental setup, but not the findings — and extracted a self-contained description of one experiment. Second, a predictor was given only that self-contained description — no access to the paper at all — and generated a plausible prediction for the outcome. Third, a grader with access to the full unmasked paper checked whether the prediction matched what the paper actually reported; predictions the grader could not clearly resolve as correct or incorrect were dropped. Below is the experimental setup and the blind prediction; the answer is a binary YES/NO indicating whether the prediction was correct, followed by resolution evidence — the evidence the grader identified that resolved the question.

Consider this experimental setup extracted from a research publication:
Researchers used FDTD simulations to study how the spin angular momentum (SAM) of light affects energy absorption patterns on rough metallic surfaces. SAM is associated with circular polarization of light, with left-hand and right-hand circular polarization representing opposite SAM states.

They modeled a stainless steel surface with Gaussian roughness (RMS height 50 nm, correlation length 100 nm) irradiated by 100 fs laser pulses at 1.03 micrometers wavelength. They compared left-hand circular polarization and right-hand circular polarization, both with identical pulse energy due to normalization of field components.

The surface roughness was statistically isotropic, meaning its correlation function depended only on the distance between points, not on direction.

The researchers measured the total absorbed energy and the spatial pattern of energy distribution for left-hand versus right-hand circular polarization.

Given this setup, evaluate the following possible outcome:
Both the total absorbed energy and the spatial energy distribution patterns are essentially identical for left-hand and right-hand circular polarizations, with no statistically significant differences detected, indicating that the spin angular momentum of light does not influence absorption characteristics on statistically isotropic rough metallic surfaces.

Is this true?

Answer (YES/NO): YES